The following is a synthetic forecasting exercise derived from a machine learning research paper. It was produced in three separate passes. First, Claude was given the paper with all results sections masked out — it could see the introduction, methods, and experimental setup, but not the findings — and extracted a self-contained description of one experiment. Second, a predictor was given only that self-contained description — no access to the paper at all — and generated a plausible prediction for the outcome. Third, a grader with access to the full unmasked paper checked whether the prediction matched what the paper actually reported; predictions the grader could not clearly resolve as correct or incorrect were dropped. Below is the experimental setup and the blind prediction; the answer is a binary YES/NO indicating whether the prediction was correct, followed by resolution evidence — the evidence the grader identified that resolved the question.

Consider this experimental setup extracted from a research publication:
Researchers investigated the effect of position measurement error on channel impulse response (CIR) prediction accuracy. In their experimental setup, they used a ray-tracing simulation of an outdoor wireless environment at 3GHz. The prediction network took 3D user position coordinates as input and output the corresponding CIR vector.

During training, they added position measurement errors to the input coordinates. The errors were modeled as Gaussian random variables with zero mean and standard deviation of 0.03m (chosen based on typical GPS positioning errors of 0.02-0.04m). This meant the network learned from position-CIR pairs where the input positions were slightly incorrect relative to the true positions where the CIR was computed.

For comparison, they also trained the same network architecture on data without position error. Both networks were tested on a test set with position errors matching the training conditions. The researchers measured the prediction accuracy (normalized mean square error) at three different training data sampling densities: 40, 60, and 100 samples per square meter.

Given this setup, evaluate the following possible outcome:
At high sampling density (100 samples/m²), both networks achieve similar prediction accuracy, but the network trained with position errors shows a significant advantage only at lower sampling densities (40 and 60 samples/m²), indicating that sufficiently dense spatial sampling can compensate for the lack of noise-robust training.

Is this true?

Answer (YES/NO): NO